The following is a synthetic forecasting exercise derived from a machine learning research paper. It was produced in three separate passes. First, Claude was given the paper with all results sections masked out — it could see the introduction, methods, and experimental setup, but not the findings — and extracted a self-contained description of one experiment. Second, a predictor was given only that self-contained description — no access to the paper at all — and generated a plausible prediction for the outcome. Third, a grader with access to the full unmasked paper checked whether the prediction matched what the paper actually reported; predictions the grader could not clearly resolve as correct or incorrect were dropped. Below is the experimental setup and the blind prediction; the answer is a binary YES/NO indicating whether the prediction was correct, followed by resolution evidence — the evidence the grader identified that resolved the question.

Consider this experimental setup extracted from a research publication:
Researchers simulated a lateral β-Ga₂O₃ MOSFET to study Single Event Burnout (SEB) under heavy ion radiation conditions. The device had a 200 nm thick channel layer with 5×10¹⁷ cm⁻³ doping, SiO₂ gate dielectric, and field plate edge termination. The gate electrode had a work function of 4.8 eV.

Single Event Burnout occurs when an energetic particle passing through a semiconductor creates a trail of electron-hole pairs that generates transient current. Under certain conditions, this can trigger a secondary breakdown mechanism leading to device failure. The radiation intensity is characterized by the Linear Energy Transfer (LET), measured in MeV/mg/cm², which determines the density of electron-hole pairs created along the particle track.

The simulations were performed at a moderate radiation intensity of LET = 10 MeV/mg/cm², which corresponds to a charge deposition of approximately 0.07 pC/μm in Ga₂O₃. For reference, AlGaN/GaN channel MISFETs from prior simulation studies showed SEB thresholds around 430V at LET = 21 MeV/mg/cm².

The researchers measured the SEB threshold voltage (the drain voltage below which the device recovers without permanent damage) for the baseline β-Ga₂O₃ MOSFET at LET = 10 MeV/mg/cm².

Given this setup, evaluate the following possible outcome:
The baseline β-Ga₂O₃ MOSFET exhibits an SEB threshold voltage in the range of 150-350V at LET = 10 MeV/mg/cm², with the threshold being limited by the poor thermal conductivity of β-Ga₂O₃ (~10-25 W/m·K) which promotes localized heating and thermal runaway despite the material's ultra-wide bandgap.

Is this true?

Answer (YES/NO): NO